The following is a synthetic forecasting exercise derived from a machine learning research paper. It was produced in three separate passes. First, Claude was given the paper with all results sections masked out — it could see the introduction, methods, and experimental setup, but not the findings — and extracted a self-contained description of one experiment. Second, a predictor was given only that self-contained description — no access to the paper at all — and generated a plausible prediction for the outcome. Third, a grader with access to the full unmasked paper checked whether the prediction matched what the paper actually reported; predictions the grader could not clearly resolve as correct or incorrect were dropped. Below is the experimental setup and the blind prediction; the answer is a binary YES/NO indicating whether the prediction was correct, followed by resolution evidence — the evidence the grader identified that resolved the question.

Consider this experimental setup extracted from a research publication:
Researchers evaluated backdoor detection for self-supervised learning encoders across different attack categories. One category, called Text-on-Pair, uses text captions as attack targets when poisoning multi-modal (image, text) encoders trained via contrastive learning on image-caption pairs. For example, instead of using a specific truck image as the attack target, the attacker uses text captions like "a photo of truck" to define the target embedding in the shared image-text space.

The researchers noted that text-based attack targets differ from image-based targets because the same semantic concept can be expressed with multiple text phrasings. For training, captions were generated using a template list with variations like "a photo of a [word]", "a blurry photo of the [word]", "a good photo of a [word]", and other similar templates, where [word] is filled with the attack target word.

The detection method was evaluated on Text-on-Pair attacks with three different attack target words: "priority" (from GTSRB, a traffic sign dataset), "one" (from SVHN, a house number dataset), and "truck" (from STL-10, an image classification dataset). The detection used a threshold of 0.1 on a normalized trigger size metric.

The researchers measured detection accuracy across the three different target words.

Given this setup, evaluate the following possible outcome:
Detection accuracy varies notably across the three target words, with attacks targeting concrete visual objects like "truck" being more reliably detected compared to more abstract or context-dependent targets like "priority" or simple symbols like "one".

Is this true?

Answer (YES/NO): NO